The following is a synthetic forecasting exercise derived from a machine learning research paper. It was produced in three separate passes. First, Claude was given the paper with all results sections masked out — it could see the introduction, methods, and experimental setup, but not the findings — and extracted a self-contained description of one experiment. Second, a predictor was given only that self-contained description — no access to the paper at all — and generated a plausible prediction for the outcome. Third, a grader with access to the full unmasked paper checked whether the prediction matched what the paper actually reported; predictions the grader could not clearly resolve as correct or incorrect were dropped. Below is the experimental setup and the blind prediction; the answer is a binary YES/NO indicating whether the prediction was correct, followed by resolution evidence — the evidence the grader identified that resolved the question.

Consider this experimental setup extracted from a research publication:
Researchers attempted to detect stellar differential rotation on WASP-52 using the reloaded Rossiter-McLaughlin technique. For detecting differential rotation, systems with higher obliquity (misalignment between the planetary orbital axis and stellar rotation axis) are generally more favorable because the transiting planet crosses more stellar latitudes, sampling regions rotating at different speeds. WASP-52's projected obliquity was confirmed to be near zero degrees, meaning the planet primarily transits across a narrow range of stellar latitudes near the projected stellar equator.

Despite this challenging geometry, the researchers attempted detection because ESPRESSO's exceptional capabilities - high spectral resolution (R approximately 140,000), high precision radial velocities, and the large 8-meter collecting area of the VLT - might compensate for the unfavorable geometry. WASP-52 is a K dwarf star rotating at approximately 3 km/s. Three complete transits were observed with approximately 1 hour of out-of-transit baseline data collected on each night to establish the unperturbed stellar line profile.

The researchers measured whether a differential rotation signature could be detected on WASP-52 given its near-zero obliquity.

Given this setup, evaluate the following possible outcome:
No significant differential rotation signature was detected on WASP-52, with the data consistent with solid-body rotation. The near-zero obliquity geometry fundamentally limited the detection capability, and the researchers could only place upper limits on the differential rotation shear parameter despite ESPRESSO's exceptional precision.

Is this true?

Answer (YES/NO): NO